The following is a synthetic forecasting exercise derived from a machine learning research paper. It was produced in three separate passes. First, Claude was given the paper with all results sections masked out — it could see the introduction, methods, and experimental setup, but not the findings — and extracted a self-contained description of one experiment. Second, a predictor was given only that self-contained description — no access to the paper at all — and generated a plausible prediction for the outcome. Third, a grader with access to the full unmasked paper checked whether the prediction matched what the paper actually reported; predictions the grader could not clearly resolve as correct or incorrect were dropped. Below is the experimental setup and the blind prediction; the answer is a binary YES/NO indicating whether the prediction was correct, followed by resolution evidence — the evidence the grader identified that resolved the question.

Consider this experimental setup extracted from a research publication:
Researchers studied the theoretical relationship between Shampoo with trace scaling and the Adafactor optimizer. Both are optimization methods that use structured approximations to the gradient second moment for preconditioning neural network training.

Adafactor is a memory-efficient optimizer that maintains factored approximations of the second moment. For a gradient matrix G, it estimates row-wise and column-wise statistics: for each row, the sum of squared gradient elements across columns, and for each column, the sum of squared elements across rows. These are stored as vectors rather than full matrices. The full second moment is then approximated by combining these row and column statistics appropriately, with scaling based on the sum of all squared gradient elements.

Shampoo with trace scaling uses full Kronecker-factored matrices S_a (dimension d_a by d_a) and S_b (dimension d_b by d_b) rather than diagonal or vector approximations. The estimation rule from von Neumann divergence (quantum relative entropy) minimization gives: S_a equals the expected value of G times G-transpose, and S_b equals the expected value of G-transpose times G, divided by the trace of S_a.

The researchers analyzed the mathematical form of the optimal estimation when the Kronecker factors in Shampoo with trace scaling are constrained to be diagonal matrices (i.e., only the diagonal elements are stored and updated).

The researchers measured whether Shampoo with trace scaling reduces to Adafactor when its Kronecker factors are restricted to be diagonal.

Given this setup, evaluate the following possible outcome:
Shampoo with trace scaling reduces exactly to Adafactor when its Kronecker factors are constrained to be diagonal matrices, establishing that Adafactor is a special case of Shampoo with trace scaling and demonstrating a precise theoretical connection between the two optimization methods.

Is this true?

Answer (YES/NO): YES